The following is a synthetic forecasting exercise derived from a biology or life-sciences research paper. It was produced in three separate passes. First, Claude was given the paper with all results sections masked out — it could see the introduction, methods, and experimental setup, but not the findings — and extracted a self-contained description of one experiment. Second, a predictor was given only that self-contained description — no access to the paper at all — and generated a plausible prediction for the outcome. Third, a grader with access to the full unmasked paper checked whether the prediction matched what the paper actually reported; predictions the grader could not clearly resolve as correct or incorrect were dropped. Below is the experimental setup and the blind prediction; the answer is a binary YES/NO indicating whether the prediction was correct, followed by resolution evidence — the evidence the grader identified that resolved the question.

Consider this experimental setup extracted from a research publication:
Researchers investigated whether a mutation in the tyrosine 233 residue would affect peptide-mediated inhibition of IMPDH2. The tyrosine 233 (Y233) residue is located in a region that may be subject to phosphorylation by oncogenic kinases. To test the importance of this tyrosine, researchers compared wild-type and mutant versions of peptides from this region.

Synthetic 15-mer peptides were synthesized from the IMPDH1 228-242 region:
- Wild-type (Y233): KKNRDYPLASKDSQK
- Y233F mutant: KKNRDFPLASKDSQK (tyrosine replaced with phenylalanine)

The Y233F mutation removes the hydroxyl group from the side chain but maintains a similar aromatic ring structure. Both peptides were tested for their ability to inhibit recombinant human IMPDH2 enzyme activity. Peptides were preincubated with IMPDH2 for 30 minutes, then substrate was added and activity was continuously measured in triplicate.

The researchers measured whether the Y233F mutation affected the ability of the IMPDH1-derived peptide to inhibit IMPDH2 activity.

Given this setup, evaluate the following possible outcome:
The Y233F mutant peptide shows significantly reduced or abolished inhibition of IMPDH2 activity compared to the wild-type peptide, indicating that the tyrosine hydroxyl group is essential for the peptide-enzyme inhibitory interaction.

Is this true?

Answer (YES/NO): YES